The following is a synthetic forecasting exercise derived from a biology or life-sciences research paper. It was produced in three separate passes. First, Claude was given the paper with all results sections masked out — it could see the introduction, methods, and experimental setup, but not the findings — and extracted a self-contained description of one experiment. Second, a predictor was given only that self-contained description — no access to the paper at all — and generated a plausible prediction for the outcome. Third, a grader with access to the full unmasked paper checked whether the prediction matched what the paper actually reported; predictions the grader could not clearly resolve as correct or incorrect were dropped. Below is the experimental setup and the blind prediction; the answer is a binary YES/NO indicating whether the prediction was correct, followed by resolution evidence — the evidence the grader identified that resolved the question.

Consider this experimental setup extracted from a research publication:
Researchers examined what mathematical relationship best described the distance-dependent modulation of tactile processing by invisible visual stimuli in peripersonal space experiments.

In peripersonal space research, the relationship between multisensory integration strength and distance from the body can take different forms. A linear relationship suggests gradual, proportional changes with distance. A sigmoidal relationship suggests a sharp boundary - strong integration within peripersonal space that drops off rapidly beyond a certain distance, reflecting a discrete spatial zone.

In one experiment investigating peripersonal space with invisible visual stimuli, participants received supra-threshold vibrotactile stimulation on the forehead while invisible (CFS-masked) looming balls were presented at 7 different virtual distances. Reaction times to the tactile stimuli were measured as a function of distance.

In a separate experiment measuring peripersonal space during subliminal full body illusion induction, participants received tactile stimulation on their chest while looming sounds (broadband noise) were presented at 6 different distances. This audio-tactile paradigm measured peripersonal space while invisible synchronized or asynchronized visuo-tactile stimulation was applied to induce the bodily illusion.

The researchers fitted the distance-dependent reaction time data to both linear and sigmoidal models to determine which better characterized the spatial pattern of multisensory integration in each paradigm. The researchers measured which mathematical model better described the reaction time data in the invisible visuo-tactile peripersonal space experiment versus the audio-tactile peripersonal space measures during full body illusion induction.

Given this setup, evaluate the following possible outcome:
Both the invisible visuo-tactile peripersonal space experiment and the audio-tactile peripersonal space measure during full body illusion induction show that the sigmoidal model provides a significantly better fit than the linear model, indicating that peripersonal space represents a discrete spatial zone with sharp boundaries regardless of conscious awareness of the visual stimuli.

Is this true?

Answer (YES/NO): NO